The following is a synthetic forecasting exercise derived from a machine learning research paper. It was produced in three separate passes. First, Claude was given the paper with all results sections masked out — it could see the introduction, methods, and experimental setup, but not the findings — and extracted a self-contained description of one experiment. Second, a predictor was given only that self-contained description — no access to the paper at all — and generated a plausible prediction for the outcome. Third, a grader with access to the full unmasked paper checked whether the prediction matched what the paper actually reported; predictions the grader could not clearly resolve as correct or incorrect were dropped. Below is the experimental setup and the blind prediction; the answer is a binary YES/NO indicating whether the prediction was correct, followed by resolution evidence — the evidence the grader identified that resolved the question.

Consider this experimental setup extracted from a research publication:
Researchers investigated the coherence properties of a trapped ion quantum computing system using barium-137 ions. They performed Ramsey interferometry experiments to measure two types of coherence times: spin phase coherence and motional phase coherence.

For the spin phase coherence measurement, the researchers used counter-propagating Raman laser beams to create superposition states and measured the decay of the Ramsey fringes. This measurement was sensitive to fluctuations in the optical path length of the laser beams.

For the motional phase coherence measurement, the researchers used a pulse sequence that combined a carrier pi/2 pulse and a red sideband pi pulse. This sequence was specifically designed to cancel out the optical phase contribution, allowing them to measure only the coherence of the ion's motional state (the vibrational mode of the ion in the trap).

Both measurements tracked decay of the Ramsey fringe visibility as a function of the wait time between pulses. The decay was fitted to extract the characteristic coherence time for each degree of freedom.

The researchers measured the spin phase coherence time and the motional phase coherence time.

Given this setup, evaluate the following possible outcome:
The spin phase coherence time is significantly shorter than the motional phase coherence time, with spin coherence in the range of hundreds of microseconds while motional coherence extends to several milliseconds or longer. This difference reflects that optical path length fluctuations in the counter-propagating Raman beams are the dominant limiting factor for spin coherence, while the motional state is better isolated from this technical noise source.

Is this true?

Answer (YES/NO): NO